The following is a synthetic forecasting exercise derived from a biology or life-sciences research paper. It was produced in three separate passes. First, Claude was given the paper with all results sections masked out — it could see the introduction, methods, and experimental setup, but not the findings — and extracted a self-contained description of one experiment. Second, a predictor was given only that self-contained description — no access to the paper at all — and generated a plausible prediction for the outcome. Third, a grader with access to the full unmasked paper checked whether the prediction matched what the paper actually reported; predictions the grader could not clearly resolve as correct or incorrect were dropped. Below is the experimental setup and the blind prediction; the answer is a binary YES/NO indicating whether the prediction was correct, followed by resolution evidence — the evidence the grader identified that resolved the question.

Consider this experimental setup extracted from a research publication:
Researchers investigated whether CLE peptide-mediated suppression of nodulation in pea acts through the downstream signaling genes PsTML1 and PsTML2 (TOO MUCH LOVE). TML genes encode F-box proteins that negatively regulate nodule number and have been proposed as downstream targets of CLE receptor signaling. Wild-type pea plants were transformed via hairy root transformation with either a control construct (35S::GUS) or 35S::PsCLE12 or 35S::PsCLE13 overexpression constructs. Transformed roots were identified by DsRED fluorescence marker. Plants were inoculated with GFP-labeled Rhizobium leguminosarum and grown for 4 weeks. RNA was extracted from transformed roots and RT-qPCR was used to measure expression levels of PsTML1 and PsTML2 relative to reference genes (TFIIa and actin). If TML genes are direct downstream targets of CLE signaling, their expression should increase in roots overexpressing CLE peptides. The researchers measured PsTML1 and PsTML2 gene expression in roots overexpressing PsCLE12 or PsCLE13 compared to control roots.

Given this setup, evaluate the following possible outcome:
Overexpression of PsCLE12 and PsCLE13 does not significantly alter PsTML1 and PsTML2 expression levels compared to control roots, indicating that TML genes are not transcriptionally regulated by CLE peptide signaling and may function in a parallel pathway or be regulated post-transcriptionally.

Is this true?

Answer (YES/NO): YES